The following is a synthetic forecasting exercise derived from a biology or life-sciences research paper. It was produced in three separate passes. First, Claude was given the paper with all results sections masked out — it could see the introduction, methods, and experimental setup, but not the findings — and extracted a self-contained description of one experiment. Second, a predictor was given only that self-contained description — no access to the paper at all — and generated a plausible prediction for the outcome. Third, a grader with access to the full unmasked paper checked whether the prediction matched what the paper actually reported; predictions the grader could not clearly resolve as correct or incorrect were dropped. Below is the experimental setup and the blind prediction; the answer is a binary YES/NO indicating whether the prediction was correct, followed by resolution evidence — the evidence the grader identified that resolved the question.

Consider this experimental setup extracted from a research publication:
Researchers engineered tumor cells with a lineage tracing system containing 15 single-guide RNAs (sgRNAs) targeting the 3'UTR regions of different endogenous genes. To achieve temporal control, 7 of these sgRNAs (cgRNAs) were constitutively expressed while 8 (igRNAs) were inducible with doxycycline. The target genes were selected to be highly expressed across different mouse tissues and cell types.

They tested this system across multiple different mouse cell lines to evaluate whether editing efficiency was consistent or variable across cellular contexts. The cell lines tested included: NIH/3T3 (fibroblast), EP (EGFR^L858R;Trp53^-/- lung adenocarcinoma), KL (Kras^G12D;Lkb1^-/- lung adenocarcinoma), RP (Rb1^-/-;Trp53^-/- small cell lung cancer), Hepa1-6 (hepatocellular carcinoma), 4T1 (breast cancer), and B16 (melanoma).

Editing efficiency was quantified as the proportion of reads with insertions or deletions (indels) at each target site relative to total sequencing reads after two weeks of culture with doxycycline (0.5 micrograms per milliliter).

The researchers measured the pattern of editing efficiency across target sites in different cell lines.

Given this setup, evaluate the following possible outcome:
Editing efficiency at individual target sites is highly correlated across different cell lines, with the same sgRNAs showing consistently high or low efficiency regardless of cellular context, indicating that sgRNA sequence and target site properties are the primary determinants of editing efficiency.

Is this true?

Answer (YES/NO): YES